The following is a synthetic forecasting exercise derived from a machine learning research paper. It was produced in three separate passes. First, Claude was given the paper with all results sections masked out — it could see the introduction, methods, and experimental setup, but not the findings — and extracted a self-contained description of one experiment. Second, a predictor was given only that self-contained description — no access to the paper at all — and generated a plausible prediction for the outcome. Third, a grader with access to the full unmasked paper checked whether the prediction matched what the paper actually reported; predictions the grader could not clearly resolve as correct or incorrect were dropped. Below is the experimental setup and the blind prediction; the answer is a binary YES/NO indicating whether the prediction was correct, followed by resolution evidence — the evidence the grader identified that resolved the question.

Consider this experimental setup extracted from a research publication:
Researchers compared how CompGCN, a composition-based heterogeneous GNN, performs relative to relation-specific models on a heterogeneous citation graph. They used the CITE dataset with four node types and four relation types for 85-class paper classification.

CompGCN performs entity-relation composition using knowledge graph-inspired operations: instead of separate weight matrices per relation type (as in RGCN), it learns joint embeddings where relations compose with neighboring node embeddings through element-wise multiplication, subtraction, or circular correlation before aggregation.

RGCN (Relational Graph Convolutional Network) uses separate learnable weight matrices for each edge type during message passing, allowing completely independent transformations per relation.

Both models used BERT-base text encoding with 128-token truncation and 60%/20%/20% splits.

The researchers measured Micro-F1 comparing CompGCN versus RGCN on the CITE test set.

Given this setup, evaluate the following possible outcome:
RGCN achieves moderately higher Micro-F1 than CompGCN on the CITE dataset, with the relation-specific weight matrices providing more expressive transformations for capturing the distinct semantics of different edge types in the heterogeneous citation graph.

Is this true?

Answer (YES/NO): YES